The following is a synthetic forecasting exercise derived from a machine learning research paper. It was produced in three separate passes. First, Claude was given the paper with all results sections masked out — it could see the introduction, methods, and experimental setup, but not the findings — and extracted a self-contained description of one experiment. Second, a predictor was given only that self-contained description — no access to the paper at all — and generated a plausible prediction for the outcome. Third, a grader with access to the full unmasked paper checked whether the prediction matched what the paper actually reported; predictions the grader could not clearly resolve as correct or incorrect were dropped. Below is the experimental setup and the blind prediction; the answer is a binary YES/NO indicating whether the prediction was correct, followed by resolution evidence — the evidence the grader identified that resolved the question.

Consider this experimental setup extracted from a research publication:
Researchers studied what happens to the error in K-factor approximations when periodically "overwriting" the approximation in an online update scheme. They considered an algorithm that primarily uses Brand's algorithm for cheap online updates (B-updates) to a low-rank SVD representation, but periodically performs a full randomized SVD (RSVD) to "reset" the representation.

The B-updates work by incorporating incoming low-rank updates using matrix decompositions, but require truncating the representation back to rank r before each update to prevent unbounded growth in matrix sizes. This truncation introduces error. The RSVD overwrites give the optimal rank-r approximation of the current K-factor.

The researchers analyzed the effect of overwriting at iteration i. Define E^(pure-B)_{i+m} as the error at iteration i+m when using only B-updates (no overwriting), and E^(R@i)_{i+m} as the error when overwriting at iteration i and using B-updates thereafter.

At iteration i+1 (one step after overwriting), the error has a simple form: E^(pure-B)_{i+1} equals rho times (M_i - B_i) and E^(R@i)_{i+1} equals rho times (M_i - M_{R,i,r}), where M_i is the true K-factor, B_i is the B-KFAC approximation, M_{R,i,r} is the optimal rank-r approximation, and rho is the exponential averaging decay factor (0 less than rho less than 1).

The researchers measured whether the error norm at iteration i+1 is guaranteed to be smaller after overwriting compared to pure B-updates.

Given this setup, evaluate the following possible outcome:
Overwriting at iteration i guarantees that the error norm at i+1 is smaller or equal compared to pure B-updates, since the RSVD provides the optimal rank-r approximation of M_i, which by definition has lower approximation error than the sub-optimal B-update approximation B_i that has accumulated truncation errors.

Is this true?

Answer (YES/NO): YES